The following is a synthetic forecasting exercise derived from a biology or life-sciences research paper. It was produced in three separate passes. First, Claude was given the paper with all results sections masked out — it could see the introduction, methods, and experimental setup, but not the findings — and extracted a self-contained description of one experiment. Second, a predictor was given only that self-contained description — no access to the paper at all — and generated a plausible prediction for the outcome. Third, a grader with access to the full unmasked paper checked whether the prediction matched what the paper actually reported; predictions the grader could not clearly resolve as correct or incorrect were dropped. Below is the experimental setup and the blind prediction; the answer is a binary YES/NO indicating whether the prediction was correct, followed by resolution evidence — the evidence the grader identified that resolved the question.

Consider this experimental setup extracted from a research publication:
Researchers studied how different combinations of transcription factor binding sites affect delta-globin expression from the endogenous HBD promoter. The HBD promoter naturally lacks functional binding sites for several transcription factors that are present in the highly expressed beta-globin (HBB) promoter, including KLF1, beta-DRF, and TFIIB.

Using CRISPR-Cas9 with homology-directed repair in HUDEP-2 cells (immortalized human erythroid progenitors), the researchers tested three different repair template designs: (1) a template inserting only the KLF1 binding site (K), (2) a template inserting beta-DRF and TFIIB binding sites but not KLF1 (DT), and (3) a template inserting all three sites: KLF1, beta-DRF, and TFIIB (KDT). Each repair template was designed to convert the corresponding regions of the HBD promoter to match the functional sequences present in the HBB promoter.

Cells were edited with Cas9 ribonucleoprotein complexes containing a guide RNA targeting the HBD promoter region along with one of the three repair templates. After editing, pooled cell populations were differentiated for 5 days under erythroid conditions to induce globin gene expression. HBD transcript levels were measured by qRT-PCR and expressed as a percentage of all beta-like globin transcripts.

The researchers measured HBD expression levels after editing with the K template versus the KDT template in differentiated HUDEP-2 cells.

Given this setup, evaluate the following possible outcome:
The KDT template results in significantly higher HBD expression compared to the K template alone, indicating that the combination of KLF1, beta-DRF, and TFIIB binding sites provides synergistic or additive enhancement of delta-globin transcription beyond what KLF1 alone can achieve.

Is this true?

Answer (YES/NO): YES